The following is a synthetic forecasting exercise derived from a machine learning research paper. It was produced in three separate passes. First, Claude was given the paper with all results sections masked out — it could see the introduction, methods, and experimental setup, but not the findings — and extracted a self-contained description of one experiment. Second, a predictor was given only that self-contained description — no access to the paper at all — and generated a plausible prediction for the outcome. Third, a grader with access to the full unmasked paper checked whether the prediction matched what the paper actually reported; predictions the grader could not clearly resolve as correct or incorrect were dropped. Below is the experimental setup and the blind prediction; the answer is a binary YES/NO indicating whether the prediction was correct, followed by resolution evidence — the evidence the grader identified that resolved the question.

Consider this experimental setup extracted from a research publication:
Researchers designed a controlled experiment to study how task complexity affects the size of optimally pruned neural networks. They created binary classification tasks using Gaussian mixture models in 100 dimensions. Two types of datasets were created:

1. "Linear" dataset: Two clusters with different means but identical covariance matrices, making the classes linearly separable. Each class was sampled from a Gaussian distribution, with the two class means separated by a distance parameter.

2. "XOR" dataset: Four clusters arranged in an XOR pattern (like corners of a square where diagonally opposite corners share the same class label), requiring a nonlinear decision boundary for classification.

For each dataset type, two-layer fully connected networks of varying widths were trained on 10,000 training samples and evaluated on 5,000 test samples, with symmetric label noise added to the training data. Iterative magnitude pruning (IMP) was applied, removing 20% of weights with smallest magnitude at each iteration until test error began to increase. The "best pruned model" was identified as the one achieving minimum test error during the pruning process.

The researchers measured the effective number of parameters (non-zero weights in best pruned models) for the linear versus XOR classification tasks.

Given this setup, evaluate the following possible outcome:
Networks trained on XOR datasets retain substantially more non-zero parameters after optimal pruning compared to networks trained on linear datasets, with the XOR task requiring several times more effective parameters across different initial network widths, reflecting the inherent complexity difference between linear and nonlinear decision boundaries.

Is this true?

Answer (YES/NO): NO